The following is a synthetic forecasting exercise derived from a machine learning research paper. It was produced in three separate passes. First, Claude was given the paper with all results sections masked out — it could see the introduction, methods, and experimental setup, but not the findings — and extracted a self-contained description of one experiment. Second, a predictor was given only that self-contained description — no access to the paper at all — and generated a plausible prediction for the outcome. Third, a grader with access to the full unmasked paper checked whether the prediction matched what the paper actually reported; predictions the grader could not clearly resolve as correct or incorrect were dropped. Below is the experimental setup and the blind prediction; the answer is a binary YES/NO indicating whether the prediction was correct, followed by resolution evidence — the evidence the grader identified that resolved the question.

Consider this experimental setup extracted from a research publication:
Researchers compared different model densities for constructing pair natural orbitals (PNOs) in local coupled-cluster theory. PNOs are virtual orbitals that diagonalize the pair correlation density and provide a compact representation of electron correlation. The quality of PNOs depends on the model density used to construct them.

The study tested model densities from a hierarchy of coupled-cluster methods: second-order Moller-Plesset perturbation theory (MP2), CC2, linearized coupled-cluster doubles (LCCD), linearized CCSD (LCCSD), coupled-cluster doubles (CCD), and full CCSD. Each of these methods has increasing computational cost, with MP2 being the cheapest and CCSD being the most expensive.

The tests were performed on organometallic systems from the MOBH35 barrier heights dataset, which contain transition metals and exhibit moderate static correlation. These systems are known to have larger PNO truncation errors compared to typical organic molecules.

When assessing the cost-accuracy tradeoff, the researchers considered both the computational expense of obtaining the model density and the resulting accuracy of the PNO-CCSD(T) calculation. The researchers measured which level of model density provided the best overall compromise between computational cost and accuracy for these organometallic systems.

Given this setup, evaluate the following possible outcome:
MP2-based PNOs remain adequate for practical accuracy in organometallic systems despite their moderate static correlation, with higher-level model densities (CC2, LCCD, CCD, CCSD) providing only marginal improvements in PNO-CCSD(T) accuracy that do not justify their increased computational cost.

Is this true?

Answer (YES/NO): YES